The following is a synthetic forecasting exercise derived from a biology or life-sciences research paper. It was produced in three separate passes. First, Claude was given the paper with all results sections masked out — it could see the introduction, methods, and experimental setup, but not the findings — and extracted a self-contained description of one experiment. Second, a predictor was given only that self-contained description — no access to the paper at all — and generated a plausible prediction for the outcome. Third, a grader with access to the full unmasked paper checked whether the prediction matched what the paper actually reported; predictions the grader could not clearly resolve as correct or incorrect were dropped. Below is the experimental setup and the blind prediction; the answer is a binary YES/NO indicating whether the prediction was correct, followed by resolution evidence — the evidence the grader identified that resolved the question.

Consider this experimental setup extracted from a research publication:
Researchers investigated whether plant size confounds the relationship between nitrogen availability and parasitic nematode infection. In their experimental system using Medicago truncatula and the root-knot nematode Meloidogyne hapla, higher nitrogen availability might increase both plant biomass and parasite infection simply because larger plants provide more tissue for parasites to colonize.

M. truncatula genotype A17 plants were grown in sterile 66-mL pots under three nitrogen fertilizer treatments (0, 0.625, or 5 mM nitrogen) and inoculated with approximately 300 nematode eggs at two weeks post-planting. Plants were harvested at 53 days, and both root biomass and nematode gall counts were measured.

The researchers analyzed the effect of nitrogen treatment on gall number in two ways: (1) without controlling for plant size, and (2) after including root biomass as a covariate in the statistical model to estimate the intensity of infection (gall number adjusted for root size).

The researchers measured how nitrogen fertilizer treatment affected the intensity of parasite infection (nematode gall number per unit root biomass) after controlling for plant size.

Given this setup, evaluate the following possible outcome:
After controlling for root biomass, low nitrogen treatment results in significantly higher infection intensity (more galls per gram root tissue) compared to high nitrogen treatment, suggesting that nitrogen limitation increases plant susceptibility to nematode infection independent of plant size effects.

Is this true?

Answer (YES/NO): NO